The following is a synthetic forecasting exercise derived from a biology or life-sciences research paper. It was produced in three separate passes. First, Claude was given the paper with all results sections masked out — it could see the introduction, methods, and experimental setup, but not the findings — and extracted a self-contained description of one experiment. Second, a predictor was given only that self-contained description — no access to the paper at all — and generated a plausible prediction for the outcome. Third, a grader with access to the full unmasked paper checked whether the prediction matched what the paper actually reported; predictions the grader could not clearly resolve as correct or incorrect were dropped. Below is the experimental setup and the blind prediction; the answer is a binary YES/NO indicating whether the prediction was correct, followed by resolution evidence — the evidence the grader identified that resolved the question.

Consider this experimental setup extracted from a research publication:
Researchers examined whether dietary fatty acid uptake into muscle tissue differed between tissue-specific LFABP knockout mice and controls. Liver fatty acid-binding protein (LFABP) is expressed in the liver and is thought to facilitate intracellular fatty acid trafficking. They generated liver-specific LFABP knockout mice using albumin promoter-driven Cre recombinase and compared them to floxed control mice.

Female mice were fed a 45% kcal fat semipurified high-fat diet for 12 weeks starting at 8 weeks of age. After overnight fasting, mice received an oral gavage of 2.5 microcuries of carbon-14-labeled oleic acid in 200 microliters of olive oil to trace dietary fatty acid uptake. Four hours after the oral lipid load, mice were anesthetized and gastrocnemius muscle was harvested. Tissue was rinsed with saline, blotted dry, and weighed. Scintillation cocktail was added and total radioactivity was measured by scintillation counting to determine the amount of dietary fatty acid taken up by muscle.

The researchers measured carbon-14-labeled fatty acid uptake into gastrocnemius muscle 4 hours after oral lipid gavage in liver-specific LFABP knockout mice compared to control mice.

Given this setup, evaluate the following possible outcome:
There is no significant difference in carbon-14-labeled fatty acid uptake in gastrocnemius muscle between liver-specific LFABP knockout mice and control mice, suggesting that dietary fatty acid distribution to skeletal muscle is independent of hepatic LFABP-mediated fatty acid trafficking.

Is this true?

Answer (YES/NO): YES